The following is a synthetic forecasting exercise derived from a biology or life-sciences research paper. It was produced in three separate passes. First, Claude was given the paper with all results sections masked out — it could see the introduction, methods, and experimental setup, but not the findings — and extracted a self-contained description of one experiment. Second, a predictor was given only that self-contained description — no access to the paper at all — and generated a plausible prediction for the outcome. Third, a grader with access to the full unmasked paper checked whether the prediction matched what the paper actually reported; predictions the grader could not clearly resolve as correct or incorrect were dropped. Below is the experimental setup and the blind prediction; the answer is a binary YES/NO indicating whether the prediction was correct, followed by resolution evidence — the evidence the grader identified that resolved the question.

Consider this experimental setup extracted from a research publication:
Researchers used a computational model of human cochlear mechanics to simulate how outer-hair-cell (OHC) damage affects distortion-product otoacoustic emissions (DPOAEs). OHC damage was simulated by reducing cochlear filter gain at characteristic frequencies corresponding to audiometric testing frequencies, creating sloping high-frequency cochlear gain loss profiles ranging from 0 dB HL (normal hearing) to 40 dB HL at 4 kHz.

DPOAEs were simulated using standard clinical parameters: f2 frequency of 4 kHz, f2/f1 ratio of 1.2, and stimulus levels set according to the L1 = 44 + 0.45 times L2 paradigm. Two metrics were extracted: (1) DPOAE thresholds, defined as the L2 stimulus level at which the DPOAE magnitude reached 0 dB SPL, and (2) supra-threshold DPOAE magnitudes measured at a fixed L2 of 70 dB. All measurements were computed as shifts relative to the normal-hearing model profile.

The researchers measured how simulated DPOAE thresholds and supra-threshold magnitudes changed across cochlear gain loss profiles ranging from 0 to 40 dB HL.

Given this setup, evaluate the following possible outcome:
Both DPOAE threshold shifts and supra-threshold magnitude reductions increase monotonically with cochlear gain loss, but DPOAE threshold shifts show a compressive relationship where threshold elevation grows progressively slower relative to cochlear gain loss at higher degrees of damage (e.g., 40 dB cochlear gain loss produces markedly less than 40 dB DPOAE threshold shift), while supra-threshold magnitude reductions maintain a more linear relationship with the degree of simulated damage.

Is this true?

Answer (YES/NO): NO